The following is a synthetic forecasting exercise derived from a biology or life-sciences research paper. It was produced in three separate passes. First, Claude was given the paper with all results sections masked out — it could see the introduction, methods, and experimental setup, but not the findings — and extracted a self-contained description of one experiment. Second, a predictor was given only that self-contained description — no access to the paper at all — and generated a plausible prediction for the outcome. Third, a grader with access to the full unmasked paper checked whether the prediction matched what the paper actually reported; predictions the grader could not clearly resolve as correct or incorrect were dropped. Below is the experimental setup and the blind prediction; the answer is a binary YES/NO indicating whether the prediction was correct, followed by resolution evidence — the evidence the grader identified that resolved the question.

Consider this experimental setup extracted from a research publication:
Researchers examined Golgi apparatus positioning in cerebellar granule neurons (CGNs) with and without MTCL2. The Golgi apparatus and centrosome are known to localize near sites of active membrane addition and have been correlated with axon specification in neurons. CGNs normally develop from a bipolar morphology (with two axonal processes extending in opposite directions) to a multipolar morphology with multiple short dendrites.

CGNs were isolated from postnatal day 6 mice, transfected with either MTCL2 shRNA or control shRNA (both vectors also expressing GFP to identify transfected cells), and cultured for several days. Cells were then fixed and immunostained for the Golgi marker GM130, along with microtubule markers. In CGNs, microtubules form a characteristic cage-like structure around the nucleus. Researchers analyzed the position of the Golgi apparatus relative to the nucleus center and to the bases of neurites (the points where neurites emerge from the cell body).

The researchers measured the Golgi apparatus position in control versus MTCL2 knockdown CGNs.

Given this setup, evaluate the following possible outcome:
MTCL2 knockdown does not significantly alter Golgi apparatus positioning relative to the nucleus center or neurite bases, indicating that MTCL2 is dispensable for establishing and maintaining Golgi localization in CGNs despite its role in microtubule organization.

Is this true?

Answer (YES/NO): NO